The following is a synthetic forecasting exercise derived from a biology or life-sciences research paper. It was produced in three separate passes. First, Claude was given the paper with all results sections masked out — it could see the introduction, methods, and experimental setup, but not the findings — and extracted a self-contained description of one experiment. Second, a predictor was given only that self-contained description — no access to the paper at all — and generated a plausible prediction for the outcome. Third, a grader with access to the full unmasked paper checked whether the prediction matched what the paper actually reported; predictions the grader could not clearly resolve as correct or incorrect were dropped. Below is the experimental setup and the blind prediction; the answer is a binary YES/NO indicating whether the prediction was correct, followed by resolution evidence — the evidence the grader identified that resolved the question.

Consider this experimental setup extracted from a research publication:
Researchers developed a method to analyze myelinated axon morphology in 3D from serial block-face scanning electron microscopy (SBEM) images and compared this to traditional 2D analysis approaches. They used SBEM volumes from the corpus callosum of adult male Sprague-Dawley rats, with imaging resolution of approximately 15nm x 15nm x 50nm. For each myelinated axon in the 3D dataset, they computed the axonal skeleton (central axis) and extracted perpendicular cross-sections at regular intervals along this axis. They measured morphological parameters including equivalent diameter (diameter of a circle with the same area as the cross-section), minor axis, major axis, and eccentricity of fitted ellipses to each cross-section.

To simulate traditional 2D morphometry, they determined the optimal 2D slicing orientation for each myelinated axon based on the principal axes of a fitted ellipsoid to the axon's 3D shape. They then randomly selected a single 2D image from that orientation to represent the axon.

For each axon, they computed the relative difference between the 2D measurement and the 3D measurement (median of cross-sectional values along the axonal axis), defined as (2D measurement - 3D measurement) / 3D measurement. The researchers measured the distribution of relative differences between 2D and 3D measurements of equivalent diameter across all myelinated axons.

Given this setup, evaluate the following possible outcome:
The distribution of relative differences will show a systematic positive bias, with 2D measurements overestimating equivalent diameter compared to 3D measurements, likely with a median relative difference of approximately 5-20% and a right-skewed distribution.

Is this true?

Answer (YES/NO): YES